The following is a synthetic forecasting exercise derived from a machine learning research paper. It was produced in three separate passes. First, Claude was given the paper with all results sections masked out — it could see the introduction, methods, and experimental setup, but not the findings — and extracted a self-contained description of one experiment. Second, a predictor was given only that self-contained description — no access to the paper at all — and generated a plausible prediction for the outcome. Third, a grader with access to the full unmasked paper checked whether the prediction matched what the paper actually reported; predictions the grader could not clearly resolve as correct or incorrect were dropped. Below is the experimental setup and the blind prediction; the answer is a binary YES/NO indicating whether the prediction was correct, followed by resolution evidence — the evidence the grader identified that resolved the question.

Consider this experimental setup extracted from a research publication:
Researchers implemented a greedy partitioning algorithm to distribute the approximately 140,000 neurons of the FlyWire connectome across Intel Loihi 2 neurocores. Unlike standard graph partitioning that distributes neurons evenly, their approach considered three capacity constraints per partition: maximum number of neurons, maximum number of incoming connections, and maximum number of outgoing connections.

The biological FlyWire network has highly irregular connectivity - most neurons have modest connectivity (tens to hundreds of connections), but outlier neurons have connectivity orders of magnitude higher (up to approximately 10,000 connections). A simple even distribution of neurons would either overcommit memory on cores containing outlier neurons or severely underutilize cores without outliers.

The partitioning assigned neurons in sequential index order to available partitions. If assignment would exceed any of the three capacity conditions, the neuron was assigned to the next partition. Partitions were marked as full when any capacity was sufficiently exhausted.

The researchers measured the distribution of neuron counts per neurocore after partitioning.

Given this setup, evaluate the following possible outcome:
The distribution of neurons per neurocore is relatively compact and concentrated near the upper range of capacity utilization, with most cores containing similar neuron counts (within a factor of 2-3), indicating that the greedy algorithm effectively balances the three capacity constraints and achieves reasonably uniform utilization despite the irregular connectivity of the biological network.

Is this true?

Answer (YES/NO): NO